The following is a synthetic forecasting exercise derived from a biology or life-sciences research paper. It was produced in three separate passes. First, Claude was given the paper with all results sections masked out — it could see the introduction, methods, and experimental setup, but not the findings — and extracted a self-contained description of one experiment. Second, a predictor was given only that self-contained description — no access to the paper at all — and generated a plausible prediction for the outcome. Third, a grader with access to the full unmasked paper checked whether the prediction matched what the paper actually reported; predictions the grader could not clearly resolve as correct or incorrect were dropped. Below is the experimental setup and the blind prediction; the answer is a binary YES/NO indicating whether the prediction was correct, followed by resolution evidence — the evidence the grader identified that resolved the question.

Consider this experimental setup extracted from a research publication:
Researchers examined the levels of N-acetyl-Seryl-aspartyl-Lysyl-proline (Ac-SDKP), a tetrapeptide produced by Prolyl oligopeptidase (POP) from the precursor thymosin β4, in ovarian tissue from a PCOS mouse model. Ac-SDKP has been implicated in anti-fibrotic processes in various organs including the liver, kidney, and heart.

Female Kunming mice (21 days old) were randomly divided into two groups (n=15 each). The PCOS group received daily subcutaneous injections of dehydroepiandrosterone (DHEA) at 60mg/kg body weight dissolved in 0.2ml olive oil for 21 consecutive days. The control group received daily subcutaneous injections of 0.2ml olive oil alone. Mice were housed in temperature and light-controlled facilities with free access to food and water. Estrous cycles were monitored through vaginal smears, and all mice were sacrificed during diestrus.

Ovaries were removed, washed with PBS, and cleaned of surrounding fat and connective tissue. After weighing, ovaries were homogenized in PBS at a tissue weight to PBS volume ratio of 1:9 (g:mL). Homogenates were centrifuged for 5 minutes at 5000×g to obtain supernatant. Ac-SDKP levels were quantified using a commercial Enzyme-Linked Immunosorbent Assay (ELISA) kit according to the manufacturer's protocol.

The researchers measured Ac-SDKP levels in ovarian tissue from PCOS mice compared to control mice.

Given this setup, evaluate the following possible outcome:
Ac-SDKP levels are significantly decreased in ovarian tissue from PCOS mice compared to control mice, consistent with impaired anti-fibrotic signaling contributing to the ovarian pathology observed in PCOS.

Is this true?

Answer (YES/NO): YES